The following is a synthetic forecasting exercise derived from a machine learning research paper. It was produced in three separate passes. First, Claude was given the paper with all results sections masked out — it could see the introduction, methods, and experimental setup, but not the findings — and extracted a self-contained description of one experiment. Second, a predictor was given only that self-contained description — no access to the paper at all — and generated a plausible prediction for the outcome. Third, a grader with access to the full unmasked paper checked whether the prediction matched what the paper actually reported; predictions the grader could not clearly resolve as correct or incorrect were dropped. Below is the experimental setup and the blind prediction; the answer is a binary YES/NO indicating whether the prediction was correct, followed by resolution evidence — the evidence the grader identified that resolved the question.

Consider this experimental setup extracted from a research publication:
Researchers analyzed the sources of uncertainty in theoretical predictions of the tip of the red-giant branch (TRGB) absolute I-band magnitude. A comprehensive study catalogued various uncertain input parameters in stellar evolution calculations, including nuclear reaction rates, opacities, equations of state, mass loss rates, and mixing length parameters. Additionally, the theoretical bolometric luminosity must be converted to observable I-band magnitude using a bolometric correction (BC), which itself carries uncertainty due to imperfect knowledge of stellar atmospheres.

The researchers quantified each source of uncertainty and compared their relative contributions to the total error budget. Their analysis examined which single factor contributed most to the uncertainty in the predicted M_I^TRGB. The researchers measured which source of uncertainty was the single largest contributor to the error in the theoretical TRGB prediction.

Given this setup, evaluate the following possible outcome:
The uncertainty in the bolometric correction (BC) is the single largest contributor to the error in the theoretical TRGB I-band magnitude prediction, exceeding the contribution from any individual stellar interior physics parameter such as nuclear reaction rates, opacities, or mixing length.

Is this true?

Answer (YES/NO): YES